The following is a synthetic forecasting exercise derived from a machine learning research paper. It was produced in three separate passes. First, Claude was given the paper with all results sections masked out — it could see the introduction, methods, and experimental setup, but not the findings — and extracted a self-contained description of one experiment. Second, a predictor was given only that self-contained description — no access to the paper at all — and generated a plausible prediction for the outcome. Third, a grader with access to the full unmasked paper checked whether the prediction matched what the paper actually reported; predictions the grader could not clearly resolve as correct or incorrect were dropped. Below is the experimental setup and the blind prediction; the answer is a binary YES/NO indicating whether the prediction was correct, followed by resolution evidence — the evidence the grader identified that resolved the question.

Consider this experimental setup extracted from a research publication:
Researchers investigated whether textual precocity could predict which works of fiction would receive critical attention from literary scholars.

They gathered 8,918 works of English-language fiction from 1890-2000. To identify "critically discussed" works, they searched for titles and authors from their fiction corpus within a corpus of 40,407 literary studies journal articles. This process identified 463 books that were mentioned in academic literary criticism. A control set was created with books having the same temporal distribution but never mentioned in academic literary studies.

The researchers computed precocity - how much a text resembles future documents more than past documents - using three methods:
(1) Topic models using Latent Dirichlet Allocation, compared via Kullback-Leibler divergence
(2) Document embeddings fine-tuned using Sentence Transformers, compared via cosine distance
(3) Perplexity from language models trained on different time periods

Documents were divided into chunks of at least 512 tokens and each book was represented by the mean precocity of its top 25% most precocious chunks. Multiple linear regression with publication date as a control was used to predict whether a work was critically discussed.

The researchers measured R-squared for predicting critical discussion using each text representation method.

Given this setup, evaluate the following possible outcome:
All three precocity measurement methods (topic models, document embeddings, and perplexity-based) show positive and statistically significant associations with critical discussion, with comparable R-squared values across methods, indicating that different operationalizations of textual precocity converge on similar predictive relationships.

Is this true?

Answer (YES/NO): NO